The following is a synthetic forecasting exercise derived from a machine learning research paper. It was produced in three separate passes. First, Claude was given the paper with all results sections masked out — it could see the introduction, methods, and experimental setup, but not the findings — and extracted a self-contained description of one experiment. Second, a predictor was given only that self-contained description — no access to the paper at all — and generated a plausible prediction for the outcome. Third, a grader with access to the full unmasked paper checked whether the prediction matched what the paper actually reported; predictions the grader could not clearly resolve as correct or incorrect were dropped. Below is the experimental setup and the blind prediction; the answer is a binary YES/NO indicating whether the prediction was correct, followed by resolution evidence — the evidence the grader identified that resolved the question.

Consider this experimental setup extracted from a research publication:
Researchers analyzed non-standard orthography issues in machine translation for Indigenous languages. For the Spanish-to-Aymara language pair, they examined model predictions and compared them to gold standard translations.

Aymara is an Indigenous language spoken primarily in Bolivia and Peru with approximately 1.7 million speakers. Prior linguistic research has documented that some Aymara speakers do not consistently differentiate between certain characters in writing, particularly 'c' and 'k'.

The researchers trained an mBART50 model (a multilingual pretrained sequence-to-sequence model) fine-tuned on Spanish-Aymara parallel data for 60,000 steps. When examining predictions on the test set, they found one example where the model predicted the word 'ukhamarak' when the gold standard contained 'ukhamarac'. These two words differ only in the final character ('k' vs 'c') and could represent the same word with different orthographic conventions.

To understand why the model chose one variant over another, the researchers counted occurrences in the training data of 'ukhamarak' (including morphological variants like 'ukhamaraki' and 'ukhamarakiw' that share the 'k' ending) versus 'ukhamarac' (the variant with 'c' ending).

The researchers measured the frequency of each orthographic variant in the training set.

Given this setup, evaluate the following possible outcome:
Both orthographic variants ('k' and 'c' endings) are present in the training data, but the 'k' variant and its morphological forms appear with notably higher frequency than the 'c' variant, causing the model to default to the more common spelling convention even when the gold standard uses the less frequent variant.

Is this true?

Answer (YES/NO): NO